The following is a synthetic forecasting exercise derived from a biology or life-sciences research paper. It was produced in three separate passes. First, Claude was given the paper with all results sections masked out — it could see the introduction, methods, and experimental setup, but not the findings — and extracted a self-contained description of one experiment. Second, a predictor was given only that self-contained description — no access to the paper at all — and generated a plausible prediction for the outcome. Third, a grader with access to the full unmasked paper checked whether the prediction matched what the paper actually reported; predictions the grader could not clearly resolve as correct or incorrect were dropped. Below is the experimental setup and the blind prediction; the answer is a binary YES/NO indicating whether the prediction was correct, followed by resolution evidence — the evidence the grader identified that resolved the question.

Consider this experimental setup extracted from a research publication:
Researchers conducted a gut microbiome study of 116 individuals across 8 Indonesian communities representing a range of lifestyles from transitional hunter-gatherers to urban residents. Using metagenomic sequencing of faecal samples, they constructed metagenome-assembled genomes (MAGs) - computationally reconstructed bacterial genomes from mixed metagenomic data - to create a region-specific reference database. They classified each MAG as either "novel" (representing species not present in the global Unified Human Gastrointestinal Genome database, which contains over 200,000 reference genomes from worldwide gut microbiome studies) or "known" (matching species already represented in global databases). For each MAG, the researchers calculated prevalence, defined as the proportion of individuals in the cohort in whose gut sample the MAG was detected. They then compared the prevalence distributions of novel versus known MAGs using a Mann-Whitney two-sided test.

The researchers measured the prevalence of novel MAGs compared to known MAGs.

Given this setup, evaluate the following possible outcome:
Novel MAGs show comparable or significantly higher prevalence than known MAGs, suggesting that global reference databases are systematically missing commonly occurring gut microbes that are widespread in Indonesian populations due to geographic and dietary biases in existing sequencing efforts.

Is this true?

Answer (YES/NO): NO